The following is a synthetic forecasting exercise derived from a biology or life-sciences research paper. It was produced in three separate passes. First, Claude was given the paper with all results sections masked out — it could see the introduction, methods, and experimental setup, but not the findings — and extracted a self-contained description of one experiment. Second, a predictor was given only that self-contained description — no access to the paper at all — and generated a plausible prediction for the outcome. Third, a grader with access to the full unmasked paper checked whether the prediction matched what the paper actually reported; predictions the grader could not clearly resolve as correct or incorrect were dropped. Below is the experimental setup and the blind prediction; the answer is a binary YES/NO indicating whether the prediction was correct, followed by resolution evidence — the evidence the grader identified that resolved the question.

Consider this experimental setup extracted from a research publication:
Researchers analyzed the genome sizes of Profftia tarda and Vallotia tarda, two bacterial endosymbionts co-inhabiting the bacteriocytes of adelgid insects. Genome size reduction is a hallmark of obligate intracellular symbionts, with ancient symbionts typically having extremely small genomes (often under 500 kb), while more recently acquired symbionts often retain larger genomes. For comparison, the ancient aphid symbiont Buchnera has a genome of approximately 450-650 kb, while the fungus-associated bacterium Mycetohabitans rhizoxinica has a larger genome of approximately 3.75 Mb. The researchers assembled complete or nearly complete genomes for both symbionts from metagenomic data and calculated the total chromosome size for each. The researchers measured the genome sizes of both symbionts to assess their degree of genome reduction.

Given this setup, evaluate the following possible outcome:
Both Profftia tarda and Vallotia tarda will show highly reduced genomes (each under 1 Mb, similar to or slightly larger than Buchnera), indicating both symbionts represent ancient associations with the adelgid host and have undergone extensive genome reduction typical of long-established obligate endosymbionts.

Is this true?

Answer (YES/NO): NO